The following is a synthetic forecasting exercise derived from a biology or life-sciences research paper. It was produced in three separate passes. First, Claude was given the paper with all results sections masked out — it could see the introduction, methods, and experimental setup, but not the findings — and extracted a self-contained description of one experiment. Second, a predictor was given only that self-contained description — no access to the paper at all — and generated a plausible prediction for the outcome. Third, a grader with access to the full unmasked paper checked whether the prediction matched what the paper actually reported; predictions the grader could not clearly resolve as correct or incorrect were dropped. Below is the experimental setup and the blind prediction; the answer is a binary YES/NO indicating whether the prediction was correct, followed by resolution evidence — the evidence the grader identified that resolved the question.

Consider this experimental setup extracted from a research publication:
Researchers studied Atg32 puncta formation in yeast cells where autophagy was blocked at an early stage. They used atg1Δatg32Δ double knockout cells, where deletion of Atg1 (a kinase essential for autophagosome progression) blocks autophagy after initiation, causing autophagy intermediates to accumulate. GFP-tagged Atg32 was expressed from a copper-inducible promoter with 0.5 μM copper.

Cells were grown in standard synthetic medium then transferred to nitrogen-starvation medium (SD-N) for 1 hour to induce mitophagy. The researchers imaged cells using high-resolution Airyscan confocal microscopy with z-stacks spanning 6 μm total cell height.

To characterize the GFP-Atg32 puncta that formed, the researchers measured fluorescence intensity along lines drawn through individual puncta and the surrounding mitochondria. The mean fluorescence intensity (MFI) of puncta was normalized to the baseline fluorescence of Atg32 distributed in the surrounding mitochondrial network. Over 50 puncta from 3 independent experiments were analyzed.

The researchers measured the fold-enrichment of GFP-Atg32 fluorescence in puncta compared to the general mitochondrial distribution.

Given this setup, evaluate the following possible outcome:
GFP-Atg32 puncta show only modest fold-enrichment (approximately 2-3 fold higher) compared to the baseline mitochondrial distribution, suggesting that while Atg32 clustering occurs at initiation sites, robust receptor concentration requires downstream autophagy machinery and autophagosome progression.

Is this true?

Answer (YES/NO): NO